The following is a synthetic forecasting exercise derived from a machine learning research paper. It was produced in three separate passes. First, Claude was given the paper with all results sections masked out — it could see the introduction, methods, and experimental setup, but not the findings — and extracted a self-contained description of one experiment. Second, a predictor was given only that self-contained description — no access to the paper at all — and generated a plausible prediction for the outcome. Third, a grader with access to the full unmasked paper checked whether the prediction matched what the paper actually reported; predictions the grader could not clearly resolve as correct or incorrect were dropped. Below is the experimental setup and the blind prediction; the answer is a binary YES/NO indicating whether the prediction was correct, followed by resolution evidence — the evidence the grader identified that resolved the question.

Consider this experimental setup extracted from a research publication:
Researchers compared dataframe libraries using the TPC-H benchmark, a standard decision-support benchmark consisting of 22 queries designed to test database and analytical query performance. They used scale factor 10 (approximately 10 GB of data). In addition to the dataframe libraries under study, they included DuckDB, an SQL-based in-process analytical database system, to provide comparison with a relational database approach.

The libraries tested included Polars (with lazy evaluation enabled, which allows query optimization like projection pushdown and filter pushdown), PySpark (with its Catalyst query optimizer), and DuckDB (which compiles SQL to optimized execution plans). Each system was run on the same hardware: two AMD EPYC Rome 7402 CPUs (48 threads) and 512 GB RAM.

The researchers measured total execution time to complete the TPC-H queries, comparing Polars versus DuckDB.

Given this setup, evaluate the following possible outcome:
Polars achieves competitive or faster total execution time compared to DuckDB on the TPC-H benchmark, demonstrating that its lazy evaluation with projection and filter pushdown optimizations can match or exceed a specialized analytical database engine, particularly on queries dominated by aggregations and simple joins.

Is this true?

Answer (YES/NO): YES